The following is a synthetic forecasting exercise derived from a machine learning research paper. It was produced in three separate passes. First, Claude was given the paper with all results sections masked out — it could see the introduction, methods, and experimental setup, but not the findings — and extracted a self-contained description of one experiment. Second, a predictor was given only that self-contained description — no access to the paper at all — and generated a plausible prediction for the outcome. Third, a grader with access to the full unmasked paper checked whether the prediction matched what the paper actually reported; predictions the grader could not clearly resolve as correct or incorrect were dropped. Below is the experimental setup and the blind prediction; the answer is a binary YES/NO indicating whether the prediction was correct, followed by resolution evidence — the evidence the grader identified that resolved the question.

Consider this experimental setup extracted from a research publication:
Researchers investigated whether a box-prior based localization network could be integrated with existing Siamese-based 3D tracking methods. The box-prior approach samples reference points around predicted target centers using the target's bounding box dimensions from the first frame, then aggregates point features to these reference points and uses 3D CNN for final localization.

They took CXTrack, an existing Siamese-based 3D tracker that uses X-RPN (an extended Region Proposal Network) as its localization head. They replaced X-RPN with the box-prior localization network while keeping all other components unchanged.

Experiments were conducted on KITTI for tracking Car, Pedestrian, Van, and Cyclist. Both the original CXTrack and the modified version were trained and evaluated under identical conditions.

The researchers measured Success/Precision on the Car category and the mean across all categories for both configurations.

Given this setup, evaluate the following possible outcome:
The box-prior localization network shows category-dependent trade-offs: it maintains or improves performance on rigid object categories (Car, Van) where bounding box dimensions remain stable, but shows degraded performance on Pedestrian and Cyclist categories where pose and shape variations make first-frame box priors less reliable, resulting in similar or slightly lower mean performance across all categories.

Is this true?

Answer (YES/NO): NO